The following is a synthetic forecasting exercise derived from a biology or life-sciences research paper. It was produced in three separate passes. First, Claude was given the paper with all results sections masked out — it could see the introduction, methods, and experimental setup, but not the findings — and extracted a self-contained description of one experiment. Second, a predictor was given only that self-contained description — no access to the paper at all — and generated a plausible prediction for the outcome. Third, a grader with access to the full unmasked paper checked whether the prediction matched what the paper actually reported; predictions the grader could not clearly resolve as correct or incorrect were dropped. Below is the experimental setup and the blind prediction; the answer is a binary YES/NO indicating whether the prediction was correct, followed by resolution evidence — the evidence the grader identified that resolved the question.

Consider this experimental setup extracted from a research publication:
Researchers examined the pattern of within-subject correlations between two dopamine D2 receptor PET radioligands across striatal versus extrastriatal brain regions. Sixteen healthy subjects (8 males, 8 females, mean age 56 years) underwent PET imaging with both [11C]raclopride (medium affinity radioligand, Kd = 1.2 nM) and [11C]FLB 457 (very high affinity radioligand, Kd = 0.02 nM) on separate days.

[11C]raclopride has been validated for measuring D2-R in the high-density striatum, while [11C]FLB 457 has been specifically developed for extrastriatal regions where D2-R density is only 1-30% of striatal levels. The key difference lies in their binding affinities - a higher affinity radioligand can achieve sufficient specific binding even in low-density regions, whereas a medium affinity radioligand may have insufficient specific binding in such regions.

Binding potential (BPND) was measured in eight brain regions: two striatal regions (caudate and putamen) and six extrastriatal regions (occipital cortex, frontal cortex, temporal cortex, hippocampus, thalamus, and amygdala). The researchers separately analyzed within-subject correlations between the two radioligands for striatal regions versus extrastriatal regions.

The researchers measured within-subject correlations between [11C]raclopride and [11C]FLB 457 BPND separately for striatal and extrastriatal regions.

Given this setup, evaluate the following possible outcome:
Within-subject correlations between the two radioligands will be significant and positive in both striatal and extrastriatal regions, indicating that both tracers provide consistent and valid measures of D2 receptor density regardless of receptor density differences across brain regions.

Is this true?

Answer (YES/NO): NO